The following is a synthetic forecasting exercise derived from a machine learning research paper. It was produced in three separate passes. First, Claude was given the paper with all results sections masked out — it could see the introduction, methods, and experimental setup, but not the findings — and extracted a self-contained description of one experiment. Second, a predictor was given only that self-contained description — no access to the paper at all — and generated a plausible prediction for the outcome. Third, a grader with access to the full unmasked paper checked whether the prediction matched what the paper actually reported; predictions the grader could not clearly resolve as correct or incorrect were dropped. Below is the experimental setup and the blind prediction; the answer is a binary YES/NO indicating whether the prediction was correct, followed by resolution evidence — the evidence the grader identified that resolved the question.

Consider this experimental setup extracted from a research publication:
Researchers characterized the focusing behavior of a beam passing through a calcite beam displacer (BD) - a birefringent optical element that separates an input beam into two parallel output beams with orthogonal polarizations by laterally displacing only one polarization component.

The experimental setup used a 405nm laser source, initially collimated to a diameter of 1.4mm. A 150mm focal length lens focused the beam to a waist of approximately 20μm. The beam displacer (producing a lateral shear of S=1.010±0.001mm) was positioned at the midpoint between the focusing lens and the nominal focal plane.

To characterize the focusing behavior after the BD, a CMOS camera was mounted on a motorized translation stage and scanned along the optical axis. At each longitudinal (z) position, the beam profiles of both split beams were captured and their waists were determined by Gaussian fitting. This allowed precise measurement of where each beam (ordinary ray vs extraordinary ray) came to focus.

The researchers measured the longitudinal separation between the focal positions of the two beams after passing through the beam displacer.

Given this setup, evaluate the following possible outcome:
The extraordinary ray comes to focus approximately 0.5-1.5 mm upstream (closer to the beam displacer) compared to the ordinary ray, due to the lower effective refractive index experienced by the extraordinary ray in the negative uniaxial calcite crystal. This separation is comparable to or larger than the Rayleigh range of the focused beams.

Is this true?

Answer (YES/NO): YES